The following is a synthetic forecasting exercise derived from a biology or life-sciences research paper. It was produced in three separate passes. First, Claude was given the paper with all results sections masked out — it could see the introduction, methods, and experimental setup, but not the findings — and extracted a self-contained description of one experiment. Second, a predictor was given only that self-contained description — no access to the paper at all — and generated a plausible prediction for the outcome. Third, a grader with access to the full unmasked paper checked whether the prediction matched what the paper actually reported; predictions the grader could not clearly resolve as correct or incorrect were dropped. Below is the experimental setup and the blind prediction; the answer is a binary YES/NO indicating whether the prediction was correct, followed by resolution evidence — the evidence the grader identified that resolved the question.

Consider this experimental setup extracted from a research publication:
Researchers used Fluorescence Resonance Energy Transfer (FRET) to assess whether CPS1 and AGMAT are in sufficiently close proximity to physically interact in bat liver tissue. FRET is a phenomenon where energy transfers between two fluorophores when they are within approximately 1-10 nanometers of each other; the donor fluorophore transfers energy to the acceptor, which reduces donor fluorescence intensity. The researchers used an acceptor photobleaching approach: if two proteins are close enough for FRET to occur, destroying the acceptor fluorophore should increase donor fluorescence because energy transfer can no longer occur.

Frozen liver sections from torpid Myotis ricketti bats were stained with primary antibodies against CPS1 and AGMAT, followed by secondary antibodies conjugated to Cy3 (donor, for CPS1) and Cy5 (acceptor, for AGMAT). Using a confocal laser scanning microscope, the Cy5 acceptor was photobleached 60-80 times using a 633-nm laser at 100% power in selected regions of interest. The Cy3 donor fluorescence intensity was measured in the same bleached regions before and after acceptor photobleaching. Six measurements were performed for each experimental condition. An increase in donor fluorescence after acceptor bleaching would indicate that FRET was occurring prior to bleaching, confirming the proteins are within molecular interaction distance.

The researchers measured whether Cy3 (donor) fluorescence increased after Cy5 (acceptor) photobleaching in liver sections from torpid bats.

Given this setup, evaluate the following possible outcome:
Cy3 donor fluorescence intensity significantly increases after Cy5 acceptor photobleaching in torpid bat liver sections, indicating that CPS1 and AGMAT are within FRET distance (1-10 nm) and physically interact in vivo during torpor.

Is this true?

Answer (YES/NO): NO